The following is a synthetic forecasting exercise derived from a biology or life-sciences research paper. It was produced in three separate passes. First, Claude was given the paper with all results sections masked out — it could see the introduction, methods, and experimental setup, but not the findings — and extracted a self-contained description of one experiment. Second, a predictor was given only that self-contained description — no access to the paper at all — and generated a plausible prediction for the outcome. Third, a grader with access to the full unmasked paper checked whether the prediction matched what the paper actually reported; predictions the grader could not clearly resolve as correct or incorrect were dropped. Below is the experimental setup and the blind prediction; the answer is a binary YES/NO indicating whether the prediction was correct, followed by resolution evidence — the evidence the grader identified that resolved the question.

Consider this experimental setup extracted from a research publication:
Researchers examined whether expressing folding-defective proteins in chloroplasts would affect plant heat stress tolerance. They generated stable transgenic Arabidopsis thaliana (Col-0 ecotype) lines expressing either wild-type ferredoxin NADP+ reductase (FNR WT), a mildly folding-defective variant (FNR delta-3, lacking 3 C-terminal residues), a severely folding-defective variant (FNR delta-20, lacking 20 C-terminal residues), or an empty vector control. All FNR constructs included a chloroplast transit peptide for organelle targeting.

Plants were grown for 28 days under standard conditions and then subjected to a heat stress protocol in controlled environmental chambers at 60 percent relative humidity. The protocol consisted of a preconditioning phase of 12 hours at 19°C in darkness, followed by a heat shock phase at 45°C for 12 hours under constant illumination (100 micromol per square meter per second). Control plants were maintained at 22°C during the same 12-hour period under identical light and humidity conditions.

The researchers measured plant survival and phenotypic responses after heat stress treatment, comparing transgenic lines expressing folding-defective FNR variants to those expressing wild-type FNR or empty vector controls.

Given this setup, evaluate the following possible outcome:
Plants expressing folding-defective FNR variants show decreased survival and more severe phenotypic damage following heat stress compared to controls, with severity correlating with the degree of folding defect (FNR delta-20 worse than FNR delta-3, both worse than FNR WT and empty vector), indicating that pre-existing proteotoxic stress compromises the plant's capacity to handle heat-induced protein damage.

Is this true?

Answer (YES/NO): NO